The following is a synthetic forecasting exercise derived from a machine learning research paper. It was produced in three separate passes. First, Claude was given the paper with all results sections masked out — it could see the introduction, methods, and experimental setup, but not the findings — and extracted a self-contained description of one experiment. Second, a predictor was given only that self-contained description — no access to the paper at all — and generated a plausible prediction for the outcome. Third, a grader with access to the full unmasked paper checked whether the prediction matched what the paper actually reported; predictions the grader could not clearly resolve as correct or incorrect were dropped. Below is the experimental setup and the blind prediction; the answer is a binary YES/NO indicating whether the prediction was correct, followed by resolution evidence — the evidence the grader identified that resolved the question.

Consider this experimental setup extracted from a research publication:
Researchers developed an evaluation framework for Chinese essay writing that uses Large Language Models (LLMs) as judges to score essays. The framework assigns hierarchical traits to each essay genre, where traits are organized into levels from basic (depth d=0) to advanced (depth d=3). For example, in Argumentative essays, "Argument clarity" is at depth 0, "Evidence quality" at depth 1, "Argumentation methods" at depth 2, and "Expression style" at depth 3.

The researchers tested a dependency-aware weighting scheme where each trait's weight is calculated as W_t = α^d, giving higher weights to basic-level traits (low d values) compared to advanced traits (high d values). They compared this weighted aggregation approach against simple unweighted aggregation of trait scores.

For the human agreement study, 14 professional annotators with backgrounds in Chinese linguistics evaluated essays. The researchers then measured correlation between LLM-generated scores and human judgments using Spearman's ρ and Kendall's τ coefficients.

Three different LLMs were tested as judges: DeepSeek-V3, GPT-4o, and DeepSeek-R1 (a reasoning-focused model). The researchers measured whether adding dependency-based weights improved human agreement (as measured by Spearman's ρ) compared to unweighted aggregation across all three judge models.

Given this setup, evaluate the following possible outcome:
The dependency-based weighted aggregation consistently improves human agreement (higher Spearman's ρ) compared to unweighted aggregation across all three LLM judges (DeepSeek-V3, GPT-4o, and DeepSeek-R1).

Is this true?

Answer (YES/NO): YES